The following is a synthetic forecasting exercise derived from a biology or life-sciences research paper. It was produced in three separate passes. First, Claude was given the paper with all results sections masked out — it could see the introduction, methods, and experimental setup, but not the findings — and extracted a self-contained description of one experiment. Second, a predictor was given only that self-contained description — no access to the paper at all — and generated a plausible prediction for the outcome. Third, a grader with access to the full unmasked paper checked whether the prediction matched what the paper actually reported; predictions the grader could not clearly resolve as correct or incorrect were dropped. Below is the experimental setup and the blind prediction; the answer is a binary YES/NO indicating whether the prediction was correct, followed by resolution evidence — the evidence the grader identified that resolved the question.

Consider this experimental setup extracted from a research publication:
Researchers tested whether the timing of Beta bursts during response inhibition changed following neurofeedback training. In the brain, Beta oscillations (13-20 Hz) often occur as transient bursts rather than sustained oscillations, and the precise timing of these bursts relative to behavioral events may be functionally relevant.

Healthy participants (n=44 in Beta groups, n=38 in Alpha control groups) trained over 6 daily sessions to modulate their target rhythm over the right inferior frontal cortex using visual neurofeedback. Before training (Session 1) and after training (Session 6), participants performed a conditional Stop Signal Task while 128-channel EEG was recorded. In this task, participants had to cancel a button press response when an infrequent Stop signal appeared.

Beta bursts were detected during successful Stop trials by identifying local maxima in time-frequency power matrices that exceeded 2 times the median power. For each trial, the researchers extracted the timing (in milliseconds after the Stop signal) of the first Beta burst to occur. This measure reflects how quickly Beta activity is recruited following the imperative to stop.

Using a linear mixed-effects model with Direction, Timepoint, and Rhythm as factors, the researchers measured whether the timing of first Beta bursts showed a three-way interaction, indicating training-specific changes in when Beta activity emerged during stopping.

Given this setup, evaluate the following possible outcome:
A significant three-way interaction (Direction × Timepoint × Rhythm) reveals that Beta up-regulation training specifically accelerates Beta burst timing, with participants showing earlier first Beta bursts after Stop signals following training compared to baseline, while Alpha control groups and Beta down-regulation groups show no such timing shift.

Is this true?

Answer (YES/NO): NO